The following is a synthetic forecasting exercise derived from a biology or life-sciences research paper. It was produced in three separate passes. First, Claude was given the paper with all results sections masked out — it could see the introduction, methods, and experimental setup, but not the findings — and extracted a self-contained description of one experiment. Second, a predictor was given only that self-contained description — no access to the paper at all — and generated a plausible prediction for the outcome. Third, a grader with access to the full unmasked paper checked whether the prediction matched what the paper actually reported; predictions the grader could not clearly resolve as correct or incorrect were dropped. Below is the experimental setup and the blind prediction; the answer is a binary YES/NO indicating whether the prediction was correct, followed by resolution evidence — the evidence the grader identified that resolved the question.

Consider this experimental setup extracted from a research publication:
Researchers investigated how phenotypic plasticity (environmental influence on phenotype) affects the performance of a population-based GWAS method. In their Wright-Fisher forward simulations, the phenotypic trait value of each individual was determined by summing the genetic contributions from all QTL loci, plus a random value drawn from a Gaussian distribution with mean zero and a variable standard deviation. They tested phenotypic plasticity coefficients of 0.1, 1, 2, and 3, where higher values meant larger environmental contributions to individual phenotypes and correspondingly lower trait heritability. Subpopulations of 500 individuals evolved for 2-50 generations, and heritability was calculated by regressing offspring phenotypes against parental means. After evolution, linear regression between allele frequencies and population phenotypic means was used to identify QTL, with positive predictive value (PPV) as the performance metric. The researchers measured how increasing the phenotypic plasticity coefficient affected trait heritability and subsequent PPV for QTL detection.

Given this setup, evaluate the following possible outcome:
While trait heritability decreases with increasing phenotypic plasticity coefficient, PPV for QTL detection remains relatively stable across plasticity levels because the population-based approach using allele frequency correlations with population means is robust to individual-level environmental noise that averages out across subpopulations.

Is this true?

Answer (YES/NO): YES